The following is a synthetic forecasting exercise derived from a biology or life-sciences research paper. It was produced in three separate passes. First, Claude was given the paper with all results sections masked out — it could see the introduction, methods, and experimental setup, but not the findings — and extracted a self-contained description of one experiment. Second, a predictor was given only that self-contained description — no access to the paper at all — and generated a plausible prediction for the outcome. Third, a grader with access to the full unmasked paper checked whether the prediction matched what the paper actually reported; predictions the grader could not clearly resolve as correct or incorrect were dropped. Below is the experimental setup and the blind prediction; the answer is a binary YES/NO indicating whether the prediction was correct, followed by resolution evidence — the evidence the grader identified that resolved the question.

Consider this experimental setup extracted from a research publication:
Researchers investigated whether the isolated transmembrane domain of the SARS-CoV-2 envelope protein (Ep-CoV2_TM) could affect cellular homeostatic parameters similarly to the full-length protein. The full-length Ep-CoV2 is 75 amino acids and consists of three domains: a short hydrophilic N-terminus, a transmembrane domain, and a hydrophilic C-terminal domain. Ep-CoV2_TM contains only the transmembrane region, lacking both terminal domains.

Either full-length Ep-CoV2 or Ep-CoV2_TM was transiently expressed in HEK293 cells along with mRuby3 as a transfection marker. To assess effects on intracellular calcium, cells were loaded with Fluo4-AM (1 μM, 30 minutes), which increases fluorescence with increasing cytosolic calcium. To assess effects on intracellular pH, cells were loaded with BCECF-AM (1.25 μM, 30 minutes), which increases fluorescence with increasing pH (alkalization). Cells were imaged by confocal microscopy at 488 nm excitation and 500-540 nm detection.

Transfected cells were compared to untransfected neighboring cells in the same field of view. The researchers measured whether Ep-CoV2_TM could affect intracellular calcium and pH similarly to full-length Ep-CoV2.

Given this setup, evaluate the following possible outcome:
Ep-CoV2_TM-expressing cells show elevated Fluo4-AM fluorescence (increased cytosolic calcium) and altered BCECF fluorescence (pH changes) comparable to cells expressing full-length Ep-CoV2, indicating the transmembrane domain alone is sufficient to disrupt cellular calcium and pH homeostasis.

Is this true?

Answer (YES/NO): NO